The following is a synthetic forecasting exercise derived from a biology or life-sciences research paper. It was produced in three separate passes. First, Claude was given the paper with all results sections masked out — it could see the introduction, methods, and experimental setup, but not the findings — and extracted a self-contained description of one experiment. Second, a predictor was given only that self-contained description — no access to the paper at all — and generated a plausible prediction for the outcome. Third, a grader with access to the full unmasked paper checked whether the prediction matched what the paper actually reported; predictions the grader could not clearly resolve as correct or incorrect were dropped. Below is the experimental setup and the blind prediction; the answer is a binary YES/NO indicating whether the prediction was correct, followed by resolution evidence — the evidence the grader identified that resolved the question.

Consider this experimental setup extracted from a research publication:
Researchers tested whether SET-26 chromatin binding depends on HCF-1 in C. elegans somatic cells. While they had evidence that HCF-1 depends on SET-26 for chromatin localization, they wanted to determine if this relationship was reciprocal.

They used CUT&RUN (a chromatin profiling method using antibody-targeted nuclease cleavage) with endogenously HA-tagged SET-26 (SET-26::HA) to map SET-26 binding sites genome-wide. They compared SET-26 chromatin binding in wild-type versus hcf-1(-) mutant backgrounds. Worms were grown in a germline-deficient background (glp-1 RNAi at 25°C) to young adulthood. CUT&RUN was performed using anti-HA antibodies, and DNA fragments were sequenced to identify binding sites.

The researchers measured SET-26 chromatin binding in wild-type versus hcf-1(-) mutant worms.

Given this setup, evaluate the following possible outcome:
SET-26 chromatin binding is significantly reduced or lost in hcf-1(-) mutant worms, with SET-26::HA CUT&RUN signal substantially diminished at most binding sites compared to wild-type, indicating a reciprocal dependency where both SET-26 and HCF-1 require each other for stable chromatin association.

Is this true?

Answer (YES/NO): NO